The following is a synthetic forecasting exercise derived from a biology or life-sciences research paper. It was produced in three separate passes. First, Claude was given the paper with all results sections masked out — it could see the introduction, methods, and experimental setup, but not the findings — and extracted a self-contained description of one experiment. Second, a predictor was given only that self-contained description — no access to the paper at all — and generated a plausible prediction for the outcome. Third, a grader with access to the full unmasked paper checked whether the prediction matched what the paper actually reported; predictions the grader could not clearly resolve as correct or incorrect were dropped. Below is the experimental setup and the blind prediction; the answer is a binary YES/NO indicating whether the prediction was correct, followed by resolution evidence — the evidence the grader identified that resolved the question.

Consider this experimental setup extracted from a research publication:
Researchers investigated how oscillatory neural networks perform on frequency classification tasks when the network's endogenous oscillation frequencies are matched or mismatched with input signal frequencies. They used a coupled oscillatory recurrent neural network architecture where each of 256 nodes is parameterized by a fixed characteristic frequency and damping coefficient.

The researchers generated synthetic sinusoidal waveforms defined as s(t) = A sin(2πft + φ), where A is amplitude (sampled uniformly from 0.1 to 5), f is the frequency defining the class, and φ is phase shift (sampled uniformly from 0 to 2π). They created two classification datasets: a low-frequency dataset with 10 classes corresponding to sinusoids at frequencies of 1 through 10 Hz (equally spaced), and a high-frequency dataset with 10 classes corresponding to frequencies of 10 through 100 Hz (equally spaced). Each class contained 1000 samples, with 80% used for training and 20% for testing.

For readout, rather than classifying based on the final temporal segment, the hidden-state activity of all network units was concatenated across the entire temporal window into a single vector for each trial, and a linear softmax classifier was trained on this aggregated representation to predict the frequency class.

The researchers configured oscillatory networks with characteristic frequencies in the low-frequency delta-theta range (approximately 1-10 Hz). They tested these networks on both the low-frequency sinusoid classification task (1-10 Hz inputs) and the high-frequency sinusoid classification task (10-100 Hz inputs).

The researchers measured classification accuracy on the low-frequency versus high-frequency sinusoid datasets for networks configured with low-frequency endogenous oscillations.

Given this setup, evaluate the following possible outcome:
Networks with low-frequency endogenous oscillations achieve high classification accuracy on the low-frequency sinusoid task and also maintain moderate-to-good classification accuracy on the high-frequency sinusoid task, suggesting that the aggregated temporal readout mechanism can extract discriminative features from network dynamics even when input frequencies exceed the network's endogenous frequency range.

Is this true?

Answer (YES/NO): NO